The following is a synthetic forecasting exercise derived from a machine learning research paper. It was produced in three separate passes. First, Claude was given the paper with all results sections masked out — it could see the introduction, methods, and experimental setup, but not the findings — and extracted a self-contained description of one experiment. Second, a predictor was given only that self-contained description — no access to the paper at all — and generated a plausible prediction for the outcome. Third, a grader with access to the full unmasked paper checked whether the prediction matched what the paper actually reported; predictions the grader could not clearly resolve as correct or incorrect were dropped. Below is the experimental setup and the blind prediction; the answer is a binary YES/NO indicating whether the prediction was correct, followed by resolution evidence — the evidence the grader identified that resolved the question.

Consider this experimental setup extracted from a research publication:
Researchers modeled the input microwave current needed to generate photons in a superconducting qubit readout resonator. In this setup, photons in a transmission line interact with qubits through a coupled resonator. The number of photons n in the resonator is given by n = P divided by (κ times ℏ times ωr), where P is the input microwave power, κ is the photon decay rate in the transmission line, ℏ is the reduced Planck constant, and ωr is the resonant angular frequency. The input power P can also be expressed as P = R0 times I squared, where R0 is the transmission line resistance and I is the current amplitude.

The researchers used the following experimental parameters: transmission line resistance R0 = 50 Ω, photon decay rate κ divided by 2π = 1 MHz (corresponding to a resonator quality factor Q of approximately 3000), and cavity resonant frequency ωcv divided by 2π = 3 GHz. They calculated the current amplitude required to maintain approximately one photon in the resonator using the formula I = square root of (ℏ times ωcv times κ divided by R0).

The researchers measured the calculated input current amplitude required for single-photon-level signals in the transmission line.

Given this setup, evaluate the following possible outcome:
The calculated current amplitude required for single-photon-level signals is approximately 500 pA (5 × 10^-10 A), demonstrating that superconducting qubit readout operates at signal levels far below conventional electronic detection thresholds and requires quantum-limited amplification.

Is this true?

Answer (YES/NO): NO